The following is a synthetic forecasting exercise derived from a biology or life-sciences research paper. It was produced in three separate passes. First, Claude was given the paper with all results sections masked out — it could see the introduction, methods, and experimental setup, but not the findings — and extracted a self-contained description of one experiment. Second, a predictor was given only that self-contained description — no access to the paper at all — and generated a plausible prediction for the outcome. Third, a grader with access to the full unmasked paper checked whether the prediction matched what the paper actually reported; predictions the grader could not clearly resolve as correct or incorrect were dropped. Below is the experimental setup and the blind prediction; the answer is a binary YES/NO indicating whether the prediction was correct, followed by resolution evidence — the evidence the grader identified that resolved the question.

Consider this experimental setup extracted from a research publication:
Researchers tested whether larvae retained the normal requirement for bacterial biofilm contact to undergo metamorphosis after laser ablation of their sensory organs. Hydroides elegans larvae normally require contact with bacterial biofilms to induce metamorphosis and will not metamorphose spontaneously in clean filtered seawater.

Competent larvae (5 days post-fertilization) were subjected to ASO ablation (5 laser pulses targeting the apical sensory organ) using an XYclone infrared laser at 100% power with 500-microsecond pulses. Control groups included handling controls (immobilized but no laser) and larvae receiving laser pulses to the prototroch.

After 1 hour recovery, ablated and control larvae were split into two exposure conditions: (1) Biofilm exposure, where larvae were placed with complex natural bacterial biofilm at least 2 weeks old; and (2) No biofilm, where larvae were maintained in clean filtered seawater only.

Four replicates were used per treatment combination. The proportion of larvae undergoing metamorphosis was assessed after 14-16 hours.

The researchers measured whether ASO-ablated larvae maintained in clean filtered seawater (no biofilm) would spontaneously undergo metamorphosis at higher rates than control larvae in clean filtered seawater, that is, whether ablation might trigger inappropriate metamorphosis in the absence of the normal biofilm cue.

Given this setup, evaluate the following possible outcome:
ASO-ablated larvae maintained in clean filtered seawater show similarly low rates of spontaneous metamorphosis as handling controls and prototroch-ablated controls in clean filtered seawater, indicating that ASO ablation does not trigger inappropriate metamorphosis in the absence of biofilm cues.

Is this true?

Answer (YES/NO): YES